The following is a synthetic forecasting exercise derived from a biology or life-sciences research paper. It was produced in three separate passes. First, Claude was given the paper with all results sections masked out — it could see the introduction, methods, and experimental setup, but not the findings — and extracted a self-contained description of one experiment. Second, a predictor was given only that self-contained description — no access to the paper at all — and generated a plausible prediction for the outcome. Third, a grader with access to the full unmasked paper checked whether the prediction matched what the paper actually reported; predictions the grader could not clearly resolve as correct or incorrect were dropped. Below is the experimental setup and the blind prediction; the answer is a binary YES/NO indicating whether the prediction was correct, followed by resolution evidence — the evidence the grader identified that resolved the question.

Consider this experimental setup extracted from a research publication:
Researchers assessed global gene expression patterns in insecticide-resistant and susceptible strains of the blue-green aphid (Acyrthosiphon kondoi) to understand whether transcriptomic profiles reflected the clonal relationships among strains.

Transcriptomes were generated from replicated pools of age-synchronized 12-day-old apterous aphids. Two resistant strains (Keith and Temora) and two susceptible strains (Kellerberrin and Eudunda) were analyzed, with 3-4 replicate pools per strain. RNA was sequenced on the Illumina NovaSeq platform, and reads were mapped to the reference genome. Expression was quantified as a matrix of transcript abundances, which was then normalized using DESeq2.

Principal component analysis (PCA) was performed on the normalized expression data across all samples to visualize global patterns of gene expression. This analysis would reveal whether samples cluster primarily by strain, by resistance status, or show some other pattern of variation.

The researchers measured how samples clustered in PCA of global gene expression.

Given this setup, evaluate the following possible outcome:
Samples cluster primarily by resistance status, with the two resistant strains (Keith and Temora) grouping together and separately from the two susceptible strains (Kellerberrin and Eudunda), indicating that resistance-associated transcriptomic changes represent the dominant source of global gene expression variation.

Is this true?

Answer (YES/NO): YES